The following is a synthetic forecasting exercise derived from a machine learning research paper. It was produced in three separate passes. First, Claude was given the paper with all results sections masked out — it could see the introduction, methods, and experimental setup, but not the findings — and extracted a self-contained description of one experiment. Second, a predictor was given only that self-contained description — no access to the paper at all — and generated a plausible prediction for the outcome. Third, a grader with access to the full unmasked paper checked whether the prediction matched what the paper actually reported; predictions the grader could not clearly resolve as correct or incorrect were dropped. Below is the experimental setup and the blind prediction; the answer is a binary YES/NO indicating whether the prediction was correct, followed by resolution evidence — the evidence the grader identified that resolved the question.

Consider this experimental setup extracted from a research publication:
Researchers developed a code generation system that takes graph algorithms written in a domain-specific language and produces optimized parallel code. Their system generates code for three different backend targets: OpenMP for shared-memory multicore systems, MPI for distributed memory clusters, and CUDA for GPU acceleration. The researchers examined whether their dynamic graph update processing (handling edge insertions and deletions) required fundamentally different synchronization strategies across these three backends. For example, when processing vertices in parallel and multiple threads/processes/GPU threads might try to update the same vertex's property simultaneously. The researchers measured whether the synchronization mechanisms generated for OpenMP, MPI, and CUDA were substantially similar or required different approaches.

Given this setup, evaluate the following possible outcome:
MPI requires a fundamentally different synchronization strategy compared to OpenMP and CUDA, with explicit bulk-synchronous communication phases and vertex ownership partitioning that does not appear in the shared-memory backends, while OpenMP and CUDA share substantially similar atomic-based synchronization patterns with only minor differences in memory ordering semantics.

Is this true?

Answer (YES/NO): NO